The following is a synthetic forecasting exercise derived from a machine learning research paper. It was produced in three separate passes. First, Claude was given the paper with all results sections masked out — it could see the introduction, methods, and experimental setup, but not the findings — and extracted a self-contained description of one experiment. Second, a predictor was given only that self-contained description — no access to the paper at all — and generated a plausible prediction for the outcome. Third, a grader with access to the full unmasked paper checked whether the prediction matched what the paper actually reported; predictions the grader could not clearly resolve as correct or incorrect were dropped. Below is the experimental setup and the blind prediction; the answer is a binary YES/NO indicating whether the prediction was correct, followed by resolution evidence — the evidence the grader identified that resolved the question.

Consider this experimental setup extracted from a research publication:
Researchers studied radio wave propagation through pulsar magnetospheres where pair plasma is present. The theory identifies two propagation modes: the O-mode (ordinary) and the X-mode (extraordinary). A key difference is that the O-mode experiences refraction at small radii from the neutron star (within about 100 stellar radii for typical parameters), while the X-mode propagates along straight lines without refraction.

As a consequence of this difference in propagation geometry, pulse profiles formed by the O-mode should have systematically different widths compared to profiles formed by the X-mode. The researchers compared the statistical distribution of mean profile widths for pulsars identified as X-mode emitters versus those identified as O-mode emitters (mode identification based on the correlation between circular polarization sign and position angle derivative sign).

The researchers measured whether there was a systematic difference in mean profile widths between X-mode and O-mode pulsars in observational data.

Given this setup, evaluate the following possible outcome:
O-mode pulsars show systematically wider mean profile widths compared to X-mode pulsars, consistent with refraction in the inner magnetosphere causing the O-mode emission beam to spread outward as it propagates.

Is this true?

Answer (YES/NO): YES